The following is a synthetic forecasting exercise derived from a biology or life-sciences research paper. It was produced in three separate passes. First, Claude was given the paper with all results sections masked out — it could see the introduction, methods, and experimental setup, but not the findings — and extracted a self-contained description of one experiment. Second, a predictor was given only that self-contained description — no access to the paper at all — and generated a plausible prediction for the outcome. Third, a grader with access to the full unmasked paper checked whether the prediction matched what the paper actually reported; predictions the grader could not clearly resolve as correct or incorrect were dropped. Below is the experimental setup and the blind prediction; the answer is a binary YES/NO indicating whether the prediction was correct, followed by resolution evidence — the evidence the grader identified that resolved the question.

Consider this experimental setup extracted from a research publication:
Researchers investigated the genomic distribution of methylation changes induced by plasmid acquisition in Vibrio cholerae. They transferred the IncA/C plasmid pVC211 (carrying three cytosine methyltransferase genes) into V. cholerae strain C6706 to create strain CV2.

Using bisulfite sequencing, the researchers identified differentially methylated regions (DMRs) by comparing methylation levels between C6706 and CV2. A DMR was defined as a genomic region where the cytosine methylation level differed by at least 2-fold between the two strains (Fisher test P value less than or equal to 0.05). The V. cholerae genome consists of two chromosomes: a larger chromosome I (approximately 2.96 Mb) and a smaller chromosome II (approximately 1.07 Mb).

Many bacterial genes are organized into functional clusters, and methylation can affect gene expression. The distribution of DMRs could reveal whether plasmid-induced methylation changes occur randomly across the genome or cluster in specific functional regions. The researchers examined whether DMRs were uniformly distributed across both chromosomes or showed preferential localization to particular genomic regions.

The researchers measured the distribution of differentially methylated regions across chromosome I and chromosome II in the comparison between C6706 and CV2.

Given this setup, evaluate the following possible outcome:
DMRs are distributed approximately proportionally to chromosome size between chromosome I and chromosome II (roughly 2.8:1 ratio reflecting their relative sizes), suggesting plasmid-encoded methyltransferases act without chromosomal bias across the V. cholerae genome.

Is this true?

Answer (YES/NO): NO